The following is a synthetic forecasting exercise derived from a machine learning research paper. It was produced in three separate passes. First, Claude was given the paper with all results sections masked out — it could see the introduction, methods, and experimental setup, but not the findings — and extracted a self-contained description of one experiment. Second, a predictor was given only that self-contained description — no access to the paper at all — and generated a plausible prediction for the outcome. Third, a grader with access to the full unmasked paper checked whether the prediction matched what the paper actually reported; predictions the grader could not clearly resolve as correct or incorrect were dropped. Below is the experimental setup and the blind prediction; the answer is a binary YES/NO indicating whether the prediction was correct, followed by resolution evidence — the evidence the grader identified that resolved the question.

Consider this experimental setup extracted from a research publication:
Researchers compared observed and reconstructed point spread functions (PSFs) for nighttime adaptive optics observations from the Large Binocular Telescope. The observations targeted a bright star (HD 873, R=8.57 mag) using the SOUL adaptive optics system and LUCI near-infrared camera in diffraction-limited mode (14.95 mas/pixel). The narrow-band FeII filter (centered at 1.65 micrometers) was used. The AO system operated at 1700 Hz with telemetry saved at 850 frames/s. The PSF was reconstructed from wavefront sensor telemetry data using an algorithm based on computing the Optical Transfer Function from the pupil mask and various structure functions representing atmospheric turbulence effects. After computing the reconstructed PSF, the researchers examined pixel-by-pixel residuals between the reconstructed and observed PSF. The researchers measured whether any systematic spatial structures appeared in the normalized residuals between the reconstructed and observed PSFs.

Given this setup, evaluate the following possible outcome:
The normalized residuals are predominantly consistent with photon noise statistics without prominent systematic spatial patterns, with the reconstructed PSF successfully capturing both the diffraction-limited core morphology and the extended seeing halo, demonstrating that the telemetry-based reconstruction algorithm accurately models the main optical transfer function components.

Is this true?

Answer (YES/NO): NO